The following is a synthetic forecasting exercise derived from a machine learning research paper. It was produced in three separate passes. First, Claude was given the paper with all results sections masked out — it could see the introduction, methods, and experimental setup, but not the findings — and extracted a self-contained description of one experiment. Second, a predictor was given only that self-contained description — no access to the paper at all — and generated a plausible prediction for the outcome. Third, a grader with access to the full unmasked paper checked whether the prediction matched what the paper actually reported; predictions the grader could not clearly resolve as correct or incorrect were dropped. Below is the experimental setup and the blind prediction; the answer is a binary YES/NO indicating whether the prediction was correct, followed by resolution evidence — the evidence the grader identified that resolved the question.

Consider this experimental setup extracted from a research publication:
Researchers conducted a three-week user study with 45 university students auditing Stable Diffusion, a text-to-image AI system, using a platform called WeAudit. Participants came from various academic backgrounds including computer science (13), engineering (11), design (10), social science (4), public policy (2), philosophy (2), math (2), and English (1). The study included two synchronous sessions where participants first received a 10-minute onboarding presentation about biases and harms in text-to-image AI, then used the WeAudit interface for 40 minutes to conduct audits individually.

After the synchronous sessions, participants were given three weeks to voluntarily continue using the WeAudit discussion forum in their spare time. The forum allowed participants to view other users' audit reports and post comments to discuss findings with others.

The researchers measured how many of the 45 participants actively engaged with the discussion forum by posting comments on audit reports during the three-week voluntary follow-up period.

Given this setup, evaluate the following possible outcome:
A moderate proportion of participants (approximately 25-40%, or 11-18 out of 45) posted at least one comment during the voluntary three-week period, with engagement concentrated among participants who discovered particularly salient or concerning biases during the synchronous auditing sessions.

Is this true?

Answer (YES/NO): YES